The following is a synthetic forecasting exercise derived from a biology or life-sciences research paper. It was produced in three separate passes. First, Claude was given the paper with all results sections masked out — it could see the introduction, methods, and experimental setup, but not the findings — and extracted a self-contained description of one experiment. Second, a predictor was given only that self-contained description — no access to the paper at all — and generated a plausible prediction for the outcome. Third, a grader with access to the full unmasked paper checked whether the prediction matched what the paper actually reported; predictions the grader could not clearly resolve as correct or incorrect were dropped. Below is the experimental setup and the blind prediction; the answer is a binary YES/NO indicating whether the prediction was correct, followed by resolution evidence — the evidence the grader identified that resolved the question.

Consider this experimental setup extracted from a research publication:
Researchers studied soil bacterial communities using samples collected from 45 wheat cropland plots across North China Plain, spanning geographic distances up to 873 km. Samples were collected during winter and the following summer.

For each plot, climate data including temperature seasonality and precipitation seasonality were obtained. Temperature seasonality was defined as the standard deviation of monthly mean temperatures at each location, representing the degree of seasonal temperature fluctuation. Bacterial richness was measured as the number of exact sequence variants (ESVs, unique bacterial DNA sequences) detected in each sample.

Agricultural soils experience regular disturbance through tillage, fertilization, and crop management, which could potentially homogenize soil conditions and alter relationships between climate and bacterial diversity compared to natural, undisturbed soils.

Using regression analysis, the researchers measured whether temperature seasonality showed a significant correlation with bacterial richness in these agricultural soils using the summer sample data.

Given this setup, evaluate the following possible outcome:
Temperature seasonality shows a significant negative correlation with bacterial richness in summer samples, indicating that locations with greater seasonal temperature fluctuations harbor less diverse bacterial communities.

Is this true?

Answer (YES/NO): NO